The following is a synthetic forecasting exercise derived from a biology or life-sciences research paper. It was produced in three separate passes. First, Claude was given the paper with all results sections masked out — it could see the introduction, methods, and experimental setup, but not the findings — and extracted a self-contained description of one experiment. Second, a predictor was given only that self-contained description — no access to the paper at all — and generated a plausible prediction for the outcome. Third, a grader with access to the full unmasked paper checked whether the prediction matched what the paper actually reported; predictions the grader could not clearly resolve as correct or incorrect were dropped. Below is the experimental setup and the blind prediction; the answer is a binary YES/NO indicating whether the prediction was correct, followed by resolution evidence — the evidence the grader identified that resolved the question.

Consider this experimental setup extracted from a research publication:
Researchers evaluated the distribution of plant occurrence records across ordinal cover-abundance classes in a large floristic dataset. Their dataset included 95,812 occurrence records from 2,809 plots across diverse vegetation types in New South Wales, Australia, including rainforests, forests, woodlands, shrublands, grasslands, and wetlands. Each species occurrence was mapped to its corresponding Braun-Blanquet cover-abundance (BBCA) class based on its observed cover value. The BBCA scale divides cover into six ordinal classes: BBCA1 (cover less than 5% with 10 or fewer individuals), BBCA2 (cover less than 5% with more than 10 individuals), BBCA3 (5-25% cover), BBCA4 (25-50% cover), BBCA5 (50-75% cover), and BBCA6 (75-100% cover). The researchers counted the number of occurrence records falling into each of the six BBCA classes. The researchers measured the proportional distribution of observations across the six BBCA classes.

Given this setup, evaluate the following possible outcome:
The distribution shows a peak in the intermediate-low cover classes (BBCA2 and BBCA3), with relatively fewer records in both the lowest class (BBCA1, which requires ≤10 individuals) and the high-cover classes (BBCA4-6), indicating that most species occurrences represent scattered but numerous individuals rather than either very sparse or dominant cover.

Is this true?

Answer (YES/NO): NO